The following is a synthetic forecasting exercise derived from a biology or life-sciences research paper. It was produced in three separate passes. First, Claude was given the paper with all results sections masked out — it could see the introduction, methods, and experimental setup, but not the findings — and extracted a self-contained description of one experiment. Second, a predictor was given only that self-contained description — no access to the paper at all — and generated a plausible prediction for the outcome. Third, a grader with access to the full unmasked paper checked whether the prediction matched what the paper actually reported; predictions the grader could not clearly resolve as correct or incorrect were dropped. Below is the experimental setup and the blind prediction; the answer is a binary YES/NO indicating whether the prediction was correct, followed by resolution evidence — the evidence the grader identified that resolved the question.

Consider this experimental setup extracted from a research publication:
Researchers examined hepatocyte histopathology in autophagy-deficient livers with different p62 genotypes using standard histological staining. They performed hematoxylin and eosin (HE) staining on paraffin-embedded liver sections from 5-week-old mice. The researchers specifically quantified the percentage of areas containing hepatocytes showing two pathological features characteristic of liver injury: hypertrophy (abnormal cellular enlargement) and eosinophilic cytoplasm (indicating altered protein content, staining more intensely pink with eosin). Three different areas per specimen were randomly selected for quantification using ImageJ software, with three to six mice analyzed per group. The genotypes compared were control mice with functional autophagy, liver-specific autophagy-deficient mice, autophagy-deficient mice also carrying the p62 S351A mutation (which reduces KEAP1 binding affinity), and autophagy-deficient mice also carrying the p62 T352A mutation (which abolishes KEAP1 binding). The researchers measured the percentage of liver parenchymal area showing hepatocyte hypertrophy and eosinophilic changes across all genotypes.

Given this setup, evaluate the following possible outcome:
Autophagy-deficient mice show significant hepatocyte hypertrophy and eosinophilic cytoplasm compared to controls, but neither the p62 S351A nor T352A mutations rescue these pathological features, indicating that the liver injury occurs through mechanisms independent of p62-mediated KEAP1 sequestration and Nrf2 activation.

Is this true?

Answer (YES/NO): NO